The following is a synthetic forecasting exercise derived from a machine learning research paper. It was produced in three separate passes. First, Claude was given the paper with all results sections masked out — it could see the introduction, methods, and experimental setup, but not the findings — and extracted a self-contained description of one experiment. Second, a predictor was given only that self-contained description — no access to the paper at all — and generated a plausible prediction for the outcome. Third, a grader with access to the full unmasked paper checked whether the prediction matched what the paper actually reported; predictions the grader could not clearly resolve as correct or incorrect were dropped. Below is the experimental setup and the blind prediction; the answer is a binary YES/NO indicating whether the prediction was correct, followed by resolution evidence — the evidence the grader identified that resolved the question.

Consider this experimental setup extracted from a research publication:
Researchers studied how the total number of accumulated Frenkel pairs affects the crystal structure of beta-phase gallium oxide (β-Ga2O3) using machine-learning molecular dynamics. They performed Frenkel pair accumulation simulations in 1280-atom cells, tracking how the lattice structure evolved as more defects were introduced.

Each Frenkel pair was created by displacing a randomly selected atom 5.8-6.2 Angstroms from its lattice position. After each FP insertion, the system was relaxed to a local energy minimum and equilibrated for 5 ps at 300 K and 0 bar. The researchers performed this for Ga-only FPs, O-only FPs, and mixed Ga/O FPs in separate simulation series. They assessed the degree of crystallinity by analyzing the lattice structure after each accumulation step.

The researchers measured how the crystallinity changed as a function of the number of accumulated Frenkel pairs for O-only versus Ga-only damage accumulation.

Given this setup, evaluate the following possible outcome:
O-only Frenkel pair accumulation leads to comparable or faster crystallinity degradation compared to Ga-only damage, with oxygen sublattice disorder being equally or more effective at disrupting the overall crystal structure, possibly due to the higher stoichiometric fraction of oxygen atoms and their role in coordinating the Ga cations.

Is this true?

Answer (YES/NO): NO